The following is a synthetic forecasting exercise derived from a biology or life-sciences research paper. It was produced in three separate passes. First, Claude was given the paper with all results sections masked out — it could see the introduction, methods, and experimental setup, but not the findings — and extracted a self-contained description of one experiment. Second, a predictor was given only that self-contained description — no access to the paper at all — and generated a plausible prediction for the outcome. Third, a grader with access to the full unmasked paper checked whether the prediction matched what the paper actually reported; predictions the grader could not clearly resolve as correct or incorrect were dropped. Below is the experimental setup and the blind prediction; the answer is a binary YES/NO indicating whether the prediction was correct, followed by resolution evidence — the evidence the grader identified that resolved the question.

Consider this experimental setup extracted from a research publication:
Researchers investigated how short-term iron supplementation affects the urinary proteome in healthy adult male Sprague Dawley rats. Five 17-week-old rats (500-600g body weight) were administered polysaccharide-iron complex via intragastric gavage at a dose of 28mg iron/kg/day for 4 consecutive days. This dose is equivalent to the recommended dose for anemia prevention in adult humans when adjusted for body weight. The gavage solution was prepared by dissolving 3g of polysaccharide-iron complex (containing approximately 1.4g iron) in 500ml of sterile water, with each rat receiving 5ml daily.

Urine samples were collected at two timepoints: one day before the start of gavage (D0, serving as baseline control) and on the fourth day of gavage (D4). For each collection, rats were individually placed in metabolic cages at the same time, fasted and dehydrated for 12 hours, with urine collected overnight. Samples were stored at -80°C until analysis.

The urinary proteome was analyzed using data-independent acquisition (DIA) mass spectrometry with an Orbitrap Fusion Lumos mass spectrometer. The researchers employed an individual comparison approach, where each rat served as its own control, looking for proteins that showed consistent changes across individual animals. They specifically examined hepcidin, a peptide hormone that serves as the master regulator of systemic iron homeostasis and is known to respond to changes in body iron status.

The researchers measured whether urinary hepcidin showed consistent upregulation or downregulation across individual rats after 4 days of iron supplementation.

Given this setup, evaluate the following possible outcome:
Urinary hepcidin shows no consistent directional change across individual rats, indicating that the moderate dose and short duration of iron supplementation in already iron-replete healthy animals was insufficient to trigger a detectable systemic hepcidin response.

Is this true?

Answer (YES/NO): NO